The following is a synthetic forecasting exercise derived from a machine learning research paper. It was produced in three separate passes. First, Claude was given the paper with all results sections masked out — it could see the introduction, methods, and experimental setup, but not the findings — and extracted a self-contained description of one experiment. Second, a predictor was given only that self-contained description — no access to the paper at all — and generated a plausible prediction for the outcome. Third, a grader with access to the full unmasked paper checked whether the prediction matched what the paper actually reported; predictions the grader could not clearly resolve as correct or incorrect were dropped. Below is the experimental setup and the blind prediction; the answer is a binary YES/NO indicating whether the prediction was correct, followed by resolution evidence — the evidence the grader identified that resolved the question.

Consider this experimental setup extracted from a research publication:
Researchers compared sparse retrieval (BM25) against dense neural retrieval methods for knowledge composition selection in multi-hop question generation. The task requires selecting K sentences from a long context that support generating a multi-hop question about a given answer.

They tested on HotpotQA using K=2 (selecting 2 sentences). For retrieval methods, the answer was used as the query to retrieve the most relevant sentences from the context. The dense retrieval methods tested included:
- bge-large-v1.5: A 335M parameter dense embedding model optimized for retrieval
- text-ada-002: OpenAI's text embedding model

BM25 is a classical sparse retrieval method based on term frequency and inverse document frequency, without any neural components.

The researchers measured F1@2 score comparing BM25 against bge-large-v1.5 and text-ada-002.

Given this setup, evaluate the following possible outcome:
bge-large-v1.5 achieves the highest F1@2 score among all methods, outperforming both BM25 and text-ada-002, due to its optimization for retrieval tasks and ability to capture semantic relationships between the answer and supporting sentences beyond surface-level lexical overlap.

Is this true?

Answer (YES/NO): NO